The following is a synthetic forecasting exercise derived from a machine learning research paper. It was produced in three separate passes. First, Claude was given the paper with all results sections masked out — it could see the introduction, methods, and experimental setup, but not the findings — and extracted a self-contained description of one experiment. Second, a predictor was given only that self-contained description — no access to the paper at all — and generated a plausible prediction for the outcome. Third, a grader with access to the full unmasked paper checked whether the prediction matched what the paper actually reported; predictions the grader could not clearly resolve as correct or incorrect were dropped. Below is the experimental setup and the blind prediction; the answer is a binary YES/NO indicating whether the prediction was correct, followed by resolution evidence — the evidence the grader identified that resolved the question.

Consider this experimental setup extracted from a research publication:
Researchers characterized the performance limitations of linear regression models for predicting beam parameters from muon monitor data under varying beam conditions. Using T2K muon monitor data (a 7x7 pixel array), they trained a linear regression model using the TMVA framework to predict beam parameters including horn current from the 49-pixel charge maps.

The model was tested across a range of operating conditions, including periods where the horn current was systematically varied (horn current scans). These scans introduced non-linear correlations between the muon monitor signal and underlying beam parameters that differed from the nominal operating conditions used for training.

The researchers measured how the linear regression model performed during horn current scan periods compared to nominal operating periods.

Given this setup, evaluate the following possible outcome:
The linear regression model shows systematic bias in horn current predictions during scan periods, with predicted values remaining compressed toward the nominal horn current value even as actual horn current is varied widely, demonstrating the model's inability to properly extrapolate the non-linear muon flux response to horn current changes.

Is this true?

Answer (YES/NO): YES